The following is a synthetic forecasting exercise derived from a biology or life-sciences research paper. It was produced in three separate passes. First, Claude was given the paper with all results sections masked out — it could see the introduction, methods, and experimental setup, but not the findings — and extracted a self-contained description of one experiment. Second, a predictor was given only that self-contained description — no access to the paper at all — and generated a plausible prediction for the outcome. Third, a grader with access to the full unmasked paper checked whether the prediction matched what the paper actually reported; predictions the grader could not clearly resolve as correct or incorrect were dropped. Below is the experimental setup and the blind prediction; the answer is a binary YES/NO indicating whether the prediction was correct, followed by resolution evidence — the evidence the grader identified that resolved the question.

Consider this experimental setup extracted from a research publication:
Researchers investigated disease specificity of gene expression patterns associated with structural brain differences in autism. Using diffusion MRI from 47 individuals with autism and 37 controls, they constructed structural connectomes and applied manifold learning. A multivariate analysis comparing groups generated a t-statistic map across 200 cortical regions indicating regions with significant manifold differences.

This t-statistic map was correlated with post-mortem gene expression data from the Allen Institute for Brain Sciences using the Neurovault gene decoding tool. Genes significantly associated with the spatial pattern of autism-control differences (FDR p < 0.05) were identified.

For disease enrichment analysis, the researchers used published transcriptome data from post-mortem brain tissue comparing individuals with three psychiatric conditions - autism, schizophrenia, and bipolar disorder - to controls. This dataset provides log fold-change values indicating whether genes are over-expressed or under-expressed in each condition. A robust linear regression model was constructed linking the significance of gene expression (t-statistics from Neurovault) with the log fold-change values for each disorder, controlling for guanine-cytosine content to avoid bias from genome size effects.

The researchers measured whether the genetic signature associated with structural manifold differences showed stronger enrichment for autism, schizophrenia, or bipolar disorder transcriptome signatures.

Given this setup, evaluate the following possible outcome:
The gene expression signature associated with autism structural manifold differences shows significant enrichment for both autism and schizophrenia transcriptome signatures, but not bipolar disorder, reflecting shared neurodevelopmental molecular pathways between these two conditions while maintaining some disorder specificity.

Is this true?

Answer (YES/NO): NO